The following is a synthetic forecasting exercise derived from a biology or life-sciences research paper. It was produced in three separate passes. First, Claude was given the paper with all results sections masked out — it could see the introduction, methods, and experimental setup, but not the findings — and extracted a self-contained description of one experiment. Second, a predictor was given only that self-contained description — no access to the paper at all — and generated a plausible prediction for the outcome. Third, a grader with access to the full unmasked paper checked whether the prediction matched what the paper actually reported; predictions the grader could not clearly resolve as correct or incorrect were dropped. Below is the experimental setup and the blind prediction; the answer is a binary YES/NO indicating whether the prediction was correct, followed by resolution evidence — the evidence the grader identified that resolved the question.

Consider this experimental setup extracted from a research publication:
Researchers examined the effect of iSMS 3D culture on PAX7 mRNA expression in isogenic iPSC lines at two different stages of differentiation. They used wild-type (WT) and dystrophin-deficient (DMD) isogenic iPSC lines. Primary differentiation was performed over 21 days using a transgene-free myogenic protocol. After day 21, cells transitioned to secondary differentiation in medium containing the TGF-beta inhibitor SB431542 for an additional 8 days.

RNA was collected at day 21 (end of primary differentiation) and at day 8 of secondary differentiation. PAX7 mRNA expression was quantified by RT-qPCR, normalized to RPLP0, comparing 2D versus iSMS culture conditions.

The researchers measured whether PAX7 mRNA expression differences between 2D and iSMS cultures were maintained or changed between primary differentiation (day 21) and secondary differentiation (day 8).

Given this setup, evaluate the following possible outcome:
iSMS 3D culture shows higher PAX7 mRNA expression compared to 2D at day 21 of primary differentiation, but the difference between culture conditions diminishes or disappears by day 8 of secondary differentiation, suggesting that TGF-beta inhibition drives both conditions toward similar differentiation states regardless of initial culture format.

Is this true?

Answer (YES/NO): NO